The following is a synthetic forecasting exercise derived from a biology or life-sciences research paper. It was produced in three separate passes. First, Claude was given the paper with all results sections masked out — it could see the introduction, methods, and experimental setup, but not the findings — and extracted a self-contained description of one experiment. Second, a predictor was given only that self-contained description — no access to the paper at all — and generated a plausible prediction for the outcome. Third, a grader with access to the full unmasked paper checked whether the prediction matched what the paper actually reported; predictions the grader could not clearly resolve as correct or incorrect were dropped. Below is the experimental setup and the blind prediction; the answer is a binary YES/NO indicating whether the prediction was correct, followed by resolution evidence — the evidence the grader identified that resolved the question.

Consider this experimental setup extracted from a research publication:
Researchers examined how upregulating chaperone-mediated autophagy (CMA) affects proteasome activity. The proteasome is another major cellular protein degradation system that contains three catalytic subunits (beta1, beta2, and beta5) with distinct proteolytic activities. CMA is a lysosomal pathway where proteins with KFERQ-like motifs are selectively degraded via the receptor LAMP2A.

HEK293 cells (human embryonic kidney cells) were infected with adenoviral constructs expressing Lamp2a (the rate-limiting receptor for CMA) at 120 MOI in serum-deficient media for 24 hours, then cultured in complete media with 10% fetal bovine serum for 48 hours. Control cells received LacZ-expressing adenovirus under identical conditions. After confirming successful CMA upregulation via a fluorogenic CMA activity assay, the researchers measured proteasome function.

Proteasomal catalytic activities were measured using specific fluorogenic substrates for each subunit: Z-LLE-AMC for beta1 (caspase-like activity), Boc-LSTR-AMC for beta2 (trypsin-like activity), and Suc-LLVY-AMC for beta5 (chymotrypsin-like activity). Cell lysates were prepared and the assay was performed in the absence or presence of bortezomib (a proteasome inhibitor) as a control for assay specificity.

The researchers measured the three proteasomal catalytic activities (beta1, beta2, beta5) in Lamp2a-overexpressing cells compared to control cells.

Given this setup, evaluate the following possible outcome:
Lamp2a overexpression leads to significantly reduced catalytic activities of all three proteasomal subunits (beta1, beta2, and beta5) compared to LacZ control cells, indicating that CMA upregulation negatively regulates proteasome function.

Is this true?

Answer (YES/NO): YES